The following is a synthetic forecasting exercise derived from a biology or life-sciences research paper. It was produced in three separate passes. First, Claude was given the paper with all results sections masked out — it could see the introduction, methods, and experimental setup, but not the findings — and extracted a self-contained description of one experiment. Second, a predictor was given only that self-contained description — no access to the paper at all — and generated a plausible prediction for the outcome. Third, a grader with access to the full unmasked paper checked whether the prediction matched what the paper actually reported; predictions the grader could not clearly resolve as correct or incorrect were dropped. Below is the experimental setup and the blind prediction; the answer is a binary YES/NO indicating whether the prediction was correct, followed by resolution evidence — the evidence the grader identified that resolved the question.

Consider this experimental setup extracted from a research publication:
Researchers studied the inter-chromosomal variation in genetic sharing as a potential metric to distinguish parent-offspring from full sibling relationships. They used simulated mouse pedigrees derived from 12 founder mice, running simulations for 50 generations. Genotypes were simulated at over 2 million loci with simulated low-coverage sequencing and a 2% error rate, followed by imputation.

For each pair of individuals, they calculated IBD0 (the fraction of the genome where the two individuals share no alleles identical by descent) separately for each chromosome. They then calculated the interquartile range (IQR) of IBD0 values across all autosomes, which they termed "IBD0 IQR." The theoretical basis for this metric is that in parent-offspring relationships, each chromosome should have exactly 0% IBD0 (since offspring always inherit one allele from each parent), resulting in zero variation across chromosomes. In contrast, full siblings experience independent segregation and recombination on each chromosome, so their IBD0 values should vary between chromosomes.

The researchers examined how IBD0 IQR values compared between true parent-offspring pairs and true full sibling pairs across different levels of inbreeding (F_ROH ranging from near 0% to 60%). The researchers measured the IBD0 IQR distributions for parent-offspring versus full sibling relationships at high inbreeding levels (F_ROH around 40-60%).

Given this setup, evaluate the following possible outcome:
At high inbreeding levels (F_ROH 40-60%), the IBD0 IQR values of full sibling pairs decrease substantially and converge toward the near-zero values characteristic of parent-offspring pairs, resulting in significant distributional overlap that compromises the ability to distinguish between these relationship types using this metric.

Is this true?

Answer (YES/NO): YES